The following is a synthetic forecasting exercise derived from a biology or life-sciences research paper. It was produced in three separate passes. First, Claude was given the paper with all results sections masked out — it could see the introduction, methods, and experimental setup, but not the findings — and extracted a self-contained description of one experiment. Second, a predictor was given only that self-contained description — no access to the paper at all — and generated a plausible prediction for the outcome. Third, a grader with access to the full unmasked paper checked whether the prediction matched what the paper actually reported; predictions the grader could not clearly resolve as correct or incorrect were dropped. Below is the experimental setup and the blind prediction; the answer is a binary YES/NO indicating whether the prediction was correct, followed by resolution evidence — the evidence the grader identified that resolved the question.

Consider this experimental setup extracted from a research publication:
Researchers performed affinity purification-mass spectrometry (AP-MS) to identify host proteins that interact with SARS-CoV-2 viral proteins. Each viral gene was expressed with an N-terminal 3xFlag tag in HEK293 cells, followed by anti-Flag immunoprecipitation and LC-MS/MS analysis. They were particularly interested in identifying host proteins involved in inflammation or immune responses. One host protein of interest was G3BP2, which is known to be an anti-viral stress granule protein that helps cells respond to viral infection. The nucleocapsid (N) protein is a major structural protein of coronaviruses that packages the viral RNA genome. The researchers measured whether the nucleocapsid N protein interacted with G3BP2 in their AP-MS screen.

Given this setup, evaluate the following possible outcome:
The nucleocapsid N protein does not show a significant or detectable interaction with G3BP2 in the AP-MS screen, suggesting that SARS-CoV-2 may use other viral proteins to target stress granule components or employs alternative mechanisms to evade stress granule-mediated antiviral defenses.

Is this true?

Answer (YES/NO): NO